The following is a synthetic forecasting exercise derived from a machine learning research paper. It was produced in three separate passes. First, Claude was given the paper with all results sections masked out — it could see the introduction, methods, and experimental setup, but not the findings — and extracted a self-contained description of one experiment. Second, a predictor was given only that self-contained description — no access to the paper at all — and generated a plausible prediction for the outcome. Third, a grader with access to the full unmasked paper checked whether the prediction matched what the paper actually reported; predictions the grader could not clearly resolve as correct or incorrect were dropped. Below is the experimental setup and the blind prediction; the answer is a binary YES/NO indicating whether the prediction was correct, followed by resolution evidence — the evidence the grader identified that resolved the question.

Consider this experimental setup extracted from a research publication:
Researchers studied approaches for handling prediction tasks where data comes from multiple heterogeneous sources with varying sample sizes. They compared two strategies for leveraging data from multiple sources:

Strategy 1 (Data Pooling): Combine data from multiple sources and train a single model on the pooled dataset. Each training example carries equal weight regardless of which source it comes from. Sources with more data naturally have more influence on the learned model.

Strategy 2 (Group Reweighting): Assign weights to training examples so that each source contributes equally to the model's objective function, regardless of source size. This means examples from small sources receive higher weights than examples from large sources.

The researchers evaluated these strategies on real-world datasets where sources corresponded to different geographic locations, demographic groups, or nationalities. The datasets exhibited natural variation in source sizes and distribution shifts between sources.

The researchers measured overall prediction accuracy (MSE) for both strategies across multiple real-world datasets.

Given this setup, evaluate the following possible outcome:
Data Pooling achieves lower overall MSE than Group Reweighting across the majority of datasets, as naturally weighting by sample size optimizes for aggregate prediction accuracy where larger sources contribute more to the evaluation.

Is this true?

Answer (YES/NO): YES